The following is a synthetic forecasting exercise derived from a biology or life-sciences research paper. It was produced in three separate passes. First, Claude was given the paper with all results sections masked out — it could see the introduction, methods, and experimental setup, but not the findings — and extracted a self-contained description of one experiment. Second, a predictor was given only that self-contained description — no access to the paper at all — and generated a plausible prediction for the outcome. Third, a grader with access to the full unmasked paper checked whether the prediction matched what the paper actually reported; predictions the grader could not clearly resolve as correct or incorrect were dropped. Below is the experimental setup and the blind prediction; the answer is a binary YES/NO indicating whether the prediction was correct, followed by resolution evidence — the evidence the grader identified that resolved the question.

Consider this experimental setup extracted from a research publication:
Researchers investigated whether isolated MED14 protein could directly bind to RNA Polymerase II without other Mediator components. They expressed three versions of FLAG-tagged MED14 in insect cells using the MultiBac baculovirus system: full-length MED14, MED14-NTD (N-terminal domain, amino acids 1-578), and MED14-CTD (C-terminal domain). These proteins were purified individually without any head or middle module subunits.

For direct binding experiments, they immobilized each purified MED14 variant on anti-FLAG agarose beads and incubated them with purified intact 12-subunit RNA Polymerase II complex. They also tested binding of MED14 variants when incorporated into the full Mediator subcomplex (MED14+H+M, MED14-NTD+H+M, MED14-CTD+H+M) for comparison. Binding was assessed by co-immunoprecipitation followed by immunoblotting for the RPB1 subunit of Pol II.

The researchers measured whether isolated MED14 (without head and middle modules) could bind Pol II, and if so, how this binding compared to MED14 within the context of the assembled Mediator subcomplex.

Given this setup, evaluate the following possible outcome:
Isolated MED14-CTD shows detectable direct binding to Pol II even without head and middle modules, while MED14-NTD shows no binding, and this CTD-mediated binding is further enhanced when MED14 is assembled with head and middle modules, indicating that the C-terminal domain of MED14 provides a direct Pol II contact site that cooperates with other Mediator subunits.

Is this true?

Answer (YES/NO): NO